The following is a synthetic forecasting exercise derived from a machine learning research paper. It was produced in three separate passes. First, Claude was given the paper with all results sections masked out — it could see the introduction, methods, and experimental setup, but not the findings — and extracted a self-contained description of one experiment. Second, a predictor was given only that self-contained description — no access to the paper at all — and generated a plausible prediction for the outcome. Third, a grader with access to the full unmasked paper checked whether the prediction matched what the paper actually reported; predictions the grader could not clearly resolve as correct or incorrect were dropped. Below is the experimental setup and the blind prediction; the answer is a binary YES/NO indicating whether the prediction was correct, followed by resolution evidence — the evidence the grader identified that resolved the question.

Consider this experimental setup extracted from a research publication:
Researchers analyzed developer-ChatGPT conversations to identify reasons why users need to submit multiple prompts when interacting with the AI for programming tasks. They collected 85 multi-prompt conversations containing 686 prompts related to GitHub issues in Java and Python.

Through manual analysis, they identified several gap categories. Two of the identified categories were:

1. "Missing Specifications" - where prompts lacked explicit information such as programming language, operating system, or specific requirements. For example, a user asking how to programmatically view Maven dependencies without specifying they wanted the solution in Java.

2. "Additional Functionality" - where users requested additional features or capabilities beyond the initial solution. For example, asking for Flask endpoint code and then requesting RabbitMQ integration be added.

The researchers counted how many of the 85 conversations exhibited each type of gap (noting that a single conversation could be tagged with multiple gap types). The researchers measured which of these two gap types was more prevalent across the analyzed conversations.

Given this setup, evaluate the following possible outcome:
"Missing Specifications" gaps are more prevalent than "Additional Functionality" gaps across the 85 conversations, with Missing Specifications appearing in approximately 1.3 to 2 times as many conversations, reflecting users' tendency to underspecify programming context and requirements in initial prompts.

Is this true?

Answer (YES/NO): NO